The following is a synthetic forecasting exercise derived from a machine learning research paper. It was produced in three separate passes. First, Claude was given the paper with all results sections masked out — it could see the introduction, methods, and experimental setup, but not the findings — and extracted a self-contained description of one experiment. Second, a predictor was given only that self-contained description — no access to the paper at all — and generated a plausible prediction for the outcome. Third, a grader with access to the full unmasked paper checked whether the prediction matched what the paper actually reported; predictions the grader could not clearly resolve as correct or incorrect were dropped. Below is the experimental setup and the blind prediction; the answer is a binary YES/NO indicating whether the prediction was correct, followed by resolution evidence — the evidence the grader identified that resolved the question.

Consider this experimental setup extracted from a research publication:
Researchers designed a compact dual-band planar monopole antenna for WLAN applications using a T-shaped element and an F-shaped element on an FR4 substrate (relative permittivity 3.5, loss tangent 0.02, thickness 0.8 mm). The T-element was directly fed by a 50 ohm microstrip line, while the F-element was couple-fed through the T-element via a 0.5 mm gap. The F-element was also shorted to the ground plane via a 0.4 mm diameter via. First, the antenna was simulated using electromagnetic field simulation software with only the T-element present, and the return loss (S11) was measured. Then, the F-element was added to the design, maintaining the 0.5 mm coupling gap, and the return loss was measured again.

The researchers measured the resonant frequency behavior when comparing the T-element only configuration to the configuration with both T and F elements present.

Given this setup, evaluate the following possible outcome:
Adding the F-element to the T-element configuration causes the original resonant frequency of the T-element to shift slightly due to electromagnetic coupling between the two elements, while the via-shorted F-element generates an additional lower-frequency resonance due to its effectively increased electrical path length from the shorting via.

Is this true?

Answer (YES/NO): NO